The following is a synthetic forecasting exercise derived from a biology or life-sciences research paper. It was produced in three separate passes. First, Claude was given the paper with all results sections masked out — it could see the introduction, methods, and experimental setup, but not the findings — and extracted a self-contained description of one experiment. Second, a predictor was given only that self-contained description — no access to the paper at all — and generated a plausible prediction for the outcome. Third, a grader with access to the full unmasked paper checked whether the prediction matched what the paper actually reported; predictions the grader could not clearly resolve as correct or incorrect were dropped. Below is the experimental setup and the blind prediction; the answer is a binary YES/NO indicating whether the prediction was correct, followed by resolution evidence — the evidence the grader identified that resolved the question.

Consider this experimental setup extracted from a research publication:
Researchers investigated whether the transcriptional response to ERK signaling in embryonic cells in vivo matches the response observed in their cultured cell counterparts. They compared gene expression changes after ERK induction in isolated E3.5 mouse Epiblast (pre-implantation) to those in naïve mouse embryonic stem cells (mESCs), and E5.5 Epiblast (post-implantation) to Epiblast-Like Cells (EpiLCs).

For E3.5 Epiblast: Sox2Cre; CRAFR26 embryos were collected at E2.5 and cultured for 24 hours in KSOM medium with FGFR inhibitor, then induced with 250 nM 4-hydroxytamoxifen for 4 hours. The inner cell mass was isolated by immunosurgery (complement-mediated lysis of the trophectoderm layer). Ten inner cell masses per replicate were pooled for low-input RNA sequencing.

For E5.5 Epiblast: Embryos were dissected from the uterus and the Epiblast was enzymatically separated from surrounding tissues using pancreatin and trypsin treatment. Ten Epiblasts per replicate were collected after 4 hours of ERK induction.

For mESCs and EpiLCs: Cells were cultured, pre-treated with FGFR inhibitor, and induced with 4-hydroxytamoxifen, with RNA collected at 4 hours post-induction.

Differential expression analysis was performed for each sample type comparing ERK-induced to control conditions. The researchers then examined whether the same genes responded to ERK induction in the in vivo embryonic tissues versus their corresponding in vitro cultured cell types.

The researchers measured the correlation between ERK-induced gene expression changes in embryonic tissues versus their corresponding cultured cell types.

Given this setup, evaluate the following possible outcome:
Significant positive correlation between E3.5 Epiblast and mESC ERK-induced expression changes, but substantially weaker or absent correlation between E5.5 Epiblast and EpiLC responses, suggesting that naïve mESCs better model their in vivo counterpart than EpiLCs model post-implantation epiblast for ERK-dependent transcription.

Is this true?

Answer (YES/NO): NO